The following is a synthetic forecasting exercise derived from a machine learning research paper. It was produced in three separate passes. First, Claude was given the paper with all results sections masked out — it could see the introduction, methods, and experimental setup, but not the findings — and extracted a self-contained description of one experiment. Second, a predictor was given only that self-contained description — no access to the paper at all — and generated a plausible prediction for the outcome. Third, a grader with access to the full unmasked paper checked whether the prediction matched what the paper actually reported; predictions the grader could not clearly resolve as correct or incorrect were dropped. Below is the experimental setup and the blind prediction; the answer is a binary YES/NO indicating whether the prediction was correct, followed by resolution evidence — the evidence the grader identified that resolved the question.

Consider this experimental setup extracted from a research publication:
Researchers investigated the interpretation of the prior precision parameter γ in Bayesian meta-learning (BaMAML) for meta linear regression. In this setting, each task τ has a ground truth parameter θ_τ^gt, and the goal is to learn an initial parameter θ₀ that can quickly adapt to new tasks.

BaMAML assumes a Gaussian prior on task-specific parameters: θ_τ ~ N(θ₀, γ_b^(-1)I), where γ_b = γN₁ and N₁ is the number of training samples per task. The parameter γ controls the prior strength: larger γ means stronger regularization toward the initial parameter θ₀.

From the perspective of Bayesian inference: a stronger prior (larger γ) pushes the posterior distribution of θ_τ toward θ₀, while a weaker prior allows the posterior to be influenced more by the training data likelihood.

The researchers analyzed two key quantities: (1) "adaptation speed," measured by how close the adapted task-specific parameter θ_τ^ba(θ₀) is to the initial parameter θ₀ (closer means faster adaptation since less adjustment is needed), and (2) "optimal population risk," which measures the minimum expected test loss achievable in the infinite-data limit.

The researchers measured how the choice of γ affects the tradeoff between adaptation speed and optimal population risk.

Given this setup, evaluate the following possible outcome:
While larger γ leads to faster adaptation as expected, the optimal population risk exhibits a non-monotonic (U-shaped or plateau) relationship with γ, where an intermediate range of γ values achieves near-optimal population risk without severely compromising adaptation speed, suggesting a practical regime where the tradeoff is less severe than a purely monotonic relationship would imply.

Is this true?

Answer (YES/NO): NO